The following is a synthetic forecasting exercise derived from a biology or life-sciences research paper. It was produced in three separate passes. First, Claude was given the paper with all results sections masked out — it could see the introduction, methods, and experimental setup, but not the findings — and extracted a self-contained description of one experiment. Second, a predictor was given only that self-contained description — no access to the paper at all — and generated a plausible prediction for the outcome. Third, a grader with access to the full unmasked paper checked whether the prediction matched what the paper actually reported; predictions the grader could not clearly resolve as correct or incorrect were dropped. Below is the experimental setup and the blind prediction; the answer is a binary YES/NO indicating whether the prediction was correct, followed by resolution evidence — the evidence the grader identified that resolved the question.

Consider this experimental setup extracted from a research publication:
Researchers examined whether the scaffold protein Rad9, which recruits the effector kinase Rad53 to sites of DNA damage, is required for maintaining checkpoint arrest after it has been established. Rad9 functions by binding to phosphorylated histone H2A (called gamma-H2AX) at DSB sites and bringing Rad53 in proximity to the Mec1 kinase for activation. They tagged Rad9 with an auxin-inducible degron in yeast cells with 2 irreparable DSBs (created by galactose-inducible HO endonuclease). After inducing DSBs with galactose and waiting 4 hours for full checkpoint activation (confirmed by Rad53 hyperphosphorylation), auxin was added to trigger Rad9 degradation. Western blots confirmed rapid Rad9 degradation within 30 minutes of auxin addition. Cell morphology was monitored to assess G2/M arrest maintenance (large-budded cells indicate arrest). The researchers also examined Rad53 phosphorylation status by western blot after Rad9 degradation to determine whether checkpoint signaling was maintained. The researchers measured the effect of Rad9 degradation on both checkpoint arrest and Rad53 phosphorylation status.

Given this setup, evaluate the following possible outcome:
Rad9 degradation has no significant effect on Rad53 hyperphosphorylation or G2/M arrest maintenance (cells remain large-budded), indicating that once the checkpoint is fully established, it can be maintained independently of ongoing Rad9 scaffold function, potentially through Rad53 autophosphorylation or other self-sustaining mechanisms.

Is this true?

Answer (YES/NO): NO